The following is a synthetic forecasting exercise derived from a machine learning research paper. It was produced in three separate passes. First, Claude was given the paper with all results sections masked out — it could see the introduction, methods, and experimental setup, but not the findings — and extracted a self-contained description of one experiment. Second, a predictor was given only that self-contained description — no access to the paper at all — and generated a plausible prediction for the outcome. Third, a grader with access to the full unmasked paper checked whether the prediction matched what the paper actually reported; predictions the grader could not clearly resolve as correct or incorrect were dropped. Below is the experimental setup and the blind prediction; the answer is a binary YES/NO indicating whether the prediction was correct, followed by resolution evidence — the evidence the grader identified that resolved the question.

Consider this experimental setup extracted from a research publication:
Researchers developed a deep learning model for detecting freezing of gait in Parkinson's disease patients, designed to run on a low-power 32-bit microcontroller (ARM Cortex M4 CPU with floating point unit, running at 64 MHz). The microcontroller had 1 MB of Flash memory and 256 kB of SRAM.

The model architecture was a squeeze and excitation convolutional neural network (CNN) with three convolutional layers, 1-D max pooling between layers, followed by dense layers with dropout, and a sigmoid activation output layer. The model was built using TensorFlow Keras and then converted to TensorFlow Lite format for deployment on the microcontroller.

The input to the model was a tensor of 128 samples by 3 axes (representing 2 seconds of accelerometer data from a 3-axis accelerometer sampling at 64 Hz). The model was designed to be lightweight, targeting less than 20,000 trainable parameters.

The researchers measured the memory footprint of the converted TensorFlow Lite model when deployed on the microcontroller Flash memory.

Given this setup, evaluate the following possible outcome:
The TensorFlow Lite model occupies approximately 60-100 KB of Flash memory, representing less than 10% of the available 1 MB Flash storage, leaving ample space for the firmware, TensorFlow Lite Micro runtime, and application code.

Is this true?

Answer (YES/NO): NO